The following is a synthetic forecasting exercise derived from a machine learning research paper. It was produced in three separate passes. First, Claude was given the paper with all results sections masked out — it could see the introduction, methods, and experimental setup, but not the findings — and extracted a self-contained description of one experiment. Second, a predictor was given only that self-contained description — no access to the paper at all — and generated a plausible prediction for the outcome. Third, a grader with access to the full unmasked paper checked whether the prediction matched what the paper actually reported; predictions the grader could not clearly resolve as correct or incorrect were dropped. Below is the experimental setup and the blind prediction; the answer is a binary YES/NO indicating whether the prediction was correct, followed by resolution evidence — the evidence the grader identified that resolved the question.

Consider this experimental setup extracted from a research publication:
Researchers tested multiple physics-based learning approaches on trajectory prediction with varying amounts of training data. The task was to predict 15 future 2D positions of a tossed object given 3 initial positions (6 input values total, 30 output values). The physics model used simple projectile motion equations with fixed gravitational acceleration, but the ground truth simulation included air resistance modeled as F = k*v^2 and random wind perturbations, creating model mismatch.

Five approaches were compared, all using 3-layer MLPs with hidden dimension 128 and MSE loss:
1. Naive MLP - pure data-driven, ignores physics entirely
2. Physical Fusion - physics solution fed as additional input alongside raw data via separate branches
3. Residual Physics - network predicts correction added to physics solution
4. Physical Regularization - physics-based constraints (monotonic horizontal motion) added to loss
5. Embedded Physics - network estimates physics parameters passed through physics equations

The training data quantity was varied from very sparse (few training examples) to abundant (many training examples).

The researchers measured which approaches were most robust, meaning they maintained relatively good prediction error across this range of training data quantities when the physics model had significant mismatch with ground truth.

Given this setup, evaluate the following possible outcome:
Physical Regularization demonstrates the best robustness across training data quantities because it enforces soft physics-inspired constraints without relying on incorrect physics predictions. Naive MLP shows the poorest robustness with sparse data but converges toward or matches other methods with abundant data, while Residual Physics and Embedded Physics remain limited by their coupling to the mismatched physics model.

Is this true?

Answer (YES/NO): NO